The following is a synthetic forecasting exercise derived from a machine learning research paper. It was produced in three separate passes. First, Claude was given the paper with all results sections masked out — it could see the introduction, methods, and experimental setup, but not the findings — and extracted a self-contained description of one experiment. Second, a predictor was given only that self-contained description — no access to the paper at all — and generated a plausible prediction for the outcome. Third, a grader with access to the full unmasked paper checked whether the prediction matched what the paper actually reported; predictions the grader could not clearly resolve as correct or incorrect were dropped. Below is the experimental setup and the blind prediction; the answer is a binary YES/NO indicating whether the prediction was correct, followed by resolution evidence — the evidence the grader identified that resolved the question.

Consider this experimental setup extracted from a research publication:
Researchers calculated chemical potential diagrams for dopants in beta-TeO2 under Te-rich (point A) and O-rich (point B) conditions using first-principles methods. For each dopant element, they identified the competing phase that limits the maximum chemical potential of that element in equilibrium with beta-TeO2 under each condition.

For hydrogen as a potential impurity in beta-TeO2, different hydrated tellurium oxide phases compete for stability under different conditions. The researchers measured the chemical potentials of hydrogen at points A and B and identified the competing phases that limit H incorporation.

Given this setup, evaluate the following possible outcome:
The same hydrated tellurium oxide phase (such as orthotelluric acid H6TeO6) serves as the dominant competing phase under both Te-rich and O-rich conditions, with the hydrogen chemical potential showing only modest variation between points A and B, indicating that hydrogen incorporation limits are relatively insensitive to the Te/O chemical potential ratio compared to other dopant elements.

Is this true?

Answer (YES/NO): NO